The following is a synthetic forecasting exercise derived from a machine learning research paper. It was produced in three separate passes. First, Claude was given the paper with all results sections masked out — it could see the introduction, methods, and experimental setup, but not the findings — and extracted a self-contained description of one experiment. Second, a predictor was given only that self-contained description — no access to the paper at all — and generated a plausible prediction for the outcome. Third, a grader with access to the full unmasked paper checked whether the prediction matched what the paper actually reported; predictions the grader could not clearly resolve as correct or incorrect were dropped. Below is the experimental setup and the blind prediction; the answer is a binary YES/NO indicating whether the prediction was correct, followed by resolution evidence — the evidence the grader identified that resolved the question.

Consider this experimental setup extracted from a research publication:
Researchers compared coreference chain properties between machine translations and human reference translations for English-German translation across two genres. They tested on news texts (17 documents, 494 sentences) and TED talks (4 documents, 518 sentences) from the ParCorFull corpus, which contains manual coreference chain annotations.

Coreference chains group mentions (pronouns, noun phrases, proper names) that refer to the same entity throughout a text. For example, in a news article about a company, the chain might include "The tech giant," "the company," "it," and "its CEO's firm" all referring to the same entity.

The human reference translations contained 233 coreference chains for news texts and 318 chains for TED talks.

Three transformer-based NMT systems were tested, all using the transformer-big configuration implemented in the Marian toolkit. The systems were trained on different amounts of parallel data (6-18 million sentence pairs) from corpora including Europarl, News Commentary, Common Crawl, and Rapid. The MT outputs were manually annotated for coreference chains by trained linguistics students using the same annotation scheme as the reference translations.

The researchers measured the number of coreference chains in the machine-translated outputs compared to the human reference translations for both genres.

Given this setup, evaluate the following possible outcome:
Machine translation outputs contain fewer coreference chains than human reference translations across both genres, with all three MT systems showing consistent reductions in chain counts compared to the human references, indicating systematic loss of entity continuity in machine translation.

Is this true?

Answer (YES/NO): NO